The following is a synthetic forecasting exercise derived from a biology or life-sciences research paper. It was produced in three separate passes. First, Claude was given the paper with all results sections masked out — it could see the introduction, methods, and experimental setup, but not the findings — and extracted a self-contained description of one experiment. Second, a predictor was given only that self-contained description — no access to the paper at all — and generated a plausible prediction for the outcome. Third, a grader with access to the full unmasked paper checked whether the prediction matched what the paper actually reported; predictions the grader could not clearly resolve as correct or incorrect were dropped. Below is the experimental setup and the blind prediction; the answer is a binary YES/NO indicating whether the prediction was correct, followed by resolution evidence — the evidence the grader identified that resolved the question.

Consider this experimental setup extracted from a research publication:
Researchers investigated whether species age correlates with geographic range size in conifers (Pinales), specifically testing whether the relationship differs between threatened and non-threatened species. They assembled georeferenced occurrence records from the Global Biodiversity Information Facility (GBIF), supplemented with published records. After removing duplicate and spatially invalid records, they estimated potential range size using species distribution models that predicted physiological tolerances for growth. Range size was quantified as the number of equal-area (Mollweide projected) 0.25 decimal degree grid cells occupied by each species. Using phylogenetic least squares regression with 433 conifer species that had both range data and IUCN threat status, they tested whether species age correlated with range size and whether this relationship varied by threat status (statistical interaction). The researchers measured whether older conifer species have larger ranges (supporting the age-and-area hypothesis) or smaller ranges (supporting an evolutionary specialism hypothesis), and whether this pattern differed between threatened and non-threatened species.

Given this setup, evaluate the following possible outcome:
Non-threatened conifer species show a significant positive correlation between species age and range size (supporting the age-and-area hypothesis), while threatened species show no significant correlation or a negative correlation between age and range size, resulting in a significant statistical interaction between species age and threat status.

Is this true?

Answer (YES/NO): NO